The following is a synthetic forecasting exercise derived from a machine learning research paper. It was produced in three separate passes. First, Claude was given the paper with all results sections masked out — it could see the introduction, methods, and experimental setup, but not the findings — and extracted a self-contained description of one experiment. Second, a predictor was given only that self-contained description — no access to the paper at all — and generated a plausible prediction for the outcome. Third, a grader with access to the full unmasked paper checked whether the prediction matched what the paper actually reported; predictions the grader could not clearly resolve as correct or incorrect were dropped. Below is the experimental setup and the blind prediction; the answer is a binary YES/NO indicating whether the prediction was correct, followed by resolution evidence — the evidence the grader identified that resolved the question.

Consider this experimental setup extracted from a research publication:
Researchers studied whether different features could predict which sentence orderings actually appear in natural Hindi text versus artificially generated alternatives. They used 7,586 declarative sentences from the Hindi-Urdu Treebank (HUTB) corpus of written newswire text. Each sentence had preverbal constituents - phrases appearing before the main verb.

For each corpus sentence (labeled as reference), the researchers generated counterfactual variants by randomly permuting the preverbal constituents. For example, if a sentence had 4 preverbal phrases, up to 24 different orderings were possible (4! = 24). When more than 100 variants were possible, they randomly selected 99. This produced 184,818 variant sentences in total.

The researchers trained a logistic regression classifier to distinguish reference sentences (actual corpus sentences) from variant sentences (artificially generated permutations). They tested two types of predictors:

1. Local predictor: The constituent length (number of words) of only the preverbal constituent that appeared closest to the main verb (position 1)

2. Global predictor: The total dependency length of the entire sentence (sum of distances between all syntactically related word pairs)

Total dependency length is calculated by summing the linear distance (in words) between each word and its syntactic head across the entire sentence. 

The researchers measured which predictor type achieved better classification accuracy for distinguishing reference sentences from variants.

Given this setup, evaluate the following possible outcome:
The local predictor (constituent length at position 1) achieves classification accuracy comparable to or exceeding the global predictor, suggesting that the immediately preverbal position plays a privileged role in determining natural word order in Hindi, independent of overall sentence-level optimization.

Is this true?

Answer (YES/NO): YES